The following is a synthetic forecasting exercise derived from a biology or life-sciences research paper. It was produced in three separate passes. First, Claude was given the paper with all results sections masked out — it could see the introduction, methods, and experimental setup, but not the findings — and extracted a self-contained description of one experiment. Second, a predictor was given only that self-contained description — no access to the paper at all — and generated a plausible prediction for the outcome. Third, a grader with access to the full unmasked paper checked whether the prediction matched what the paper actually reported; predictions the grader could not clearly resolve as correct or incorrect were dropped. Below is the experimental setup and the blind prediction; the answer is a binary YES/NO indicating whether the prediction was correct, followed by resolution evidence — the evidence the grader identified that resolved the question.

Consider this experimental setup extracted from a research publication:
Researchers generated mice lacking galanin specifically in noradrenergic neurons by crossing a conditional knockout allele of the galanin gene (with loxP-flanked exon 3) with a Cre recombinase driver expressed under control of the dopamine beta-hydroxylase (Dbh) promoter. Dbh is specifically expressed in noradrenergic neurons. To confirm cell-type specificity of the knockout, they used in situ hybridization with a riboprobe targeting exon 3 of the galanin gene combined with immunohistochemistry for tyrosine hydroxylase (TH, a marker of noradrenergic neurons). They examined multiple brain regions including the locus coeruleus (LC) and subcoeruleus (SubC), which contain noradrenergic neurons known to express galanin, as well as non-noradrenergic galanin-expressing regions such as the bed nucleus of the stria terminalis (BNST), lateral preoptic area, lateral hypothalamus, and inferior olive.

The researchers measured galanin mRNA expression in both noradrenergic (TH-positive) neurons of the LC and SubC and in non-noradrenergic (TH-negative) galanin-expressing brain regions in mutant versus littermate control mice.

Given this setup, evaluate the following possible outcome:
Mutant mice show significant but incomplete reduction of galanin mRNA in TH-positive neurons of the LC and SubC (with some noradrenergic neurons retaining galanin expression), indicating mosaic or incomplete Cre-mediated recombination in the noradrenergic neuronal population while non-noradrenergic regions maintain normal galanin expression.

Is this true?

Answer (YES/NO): NO